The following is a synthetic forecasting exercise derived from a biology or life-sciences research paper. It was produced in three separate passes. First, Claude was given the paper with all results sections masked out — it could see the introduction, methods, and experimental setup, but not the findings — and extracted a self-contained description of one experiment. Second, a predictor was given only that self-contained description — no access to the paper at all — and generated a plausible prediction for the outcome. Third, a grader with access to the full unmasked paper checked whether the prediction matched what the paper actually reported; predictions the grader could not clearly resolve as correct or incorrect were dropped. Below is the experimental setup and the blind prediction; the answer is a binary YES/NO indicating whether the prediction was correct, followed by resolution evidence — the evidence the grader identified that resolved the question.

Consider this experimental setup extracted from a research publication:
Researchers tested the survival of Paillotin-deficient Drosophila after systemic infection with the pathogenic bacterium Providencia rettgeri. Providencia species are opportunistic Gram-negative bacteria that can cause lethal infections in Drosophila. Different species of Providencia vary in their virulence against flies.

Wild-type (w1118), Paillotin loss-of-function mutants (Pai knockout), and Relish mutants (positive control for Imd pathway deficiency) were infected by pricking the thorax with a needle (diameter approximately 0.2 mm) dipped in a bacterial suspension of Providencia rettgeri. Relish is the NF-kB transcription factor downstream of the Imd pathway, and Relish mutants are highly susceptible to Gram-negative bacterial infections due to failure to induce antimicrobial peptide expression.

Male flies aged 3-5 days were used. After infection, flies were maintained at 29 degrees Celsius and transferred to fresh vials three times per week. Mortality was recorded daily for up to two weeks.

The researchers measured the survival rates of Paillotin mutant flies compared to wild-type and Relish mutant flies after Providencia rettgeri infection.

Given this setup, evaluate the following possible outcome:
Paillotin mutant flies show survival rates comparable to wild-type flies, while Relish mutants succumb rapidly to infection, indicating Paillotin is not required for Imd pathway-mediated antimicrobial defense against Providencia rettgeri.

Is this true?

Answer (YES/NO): YES